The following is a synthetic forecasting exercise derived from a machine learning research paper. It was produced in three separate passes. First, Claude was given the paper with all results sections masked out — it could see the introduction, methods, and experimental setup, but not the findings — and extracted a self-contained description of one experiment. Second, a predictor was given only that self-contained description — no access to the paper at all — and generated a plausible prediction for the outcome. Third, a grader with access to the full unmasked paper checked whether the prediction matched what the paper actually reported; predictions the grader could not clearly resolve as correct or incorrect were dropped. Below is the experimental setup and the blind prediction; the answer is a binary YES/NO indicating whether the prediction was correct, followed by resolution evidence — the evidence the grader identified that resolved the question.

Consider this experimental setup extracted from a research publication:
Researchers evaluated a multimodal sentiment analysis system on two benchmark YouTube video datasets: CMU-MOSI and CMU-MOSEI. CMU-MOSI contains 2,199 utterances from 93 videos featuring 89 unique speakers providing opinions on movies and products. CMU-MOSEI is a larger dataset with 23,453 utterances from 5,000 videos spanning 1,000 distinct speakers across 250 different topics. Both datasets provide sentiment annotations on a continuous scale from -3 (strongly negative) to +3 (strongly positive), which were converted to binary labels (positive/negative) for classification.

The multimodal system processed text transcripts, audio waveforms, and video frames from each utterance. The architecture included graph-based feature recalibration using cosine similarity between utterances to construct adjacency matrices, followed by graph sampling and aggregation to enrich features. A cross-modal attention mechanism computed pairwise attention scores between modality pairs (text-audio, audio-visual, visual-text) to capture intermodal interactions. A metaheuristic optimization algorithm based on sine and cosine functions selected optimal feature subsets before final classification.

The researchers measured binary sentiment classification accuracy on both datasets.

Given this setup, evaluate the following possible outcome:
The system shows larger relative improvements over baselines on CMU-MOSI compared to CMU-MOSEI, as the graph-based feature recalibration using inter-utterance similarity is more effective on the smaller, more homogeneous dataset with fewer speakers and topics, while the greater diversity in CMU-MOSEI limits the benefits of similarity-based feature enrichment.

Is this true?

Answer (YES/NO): YES